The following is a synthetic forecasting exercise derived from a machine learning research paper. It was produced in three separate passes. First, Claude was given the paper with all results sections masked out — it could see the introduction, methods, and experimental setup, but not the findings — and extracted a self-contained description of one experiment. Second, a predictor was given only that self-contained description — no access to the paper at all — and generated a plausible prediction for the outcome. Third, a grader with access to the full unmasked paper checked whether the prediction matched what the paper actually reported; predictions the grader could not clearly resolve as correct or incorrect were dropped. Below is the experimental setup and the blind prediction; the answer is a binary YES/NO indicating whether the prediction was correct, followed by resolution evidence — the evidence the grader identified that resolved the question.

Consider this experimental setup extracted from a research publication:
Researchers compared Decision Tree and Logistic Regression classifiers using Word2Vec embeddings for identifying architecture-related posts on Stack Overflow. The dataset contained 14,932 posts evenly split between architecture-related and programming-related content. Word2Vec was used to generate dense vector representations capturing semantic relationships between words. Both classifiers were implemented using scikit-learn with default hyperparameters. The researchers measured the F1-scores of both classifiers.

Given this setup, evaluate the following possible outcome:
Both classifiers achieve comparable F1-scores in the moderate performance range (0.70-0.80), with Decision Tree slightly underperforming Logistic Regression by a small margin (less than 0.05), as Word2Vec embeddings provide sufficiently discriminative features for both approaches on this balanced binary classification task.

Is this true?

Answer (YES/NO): NO